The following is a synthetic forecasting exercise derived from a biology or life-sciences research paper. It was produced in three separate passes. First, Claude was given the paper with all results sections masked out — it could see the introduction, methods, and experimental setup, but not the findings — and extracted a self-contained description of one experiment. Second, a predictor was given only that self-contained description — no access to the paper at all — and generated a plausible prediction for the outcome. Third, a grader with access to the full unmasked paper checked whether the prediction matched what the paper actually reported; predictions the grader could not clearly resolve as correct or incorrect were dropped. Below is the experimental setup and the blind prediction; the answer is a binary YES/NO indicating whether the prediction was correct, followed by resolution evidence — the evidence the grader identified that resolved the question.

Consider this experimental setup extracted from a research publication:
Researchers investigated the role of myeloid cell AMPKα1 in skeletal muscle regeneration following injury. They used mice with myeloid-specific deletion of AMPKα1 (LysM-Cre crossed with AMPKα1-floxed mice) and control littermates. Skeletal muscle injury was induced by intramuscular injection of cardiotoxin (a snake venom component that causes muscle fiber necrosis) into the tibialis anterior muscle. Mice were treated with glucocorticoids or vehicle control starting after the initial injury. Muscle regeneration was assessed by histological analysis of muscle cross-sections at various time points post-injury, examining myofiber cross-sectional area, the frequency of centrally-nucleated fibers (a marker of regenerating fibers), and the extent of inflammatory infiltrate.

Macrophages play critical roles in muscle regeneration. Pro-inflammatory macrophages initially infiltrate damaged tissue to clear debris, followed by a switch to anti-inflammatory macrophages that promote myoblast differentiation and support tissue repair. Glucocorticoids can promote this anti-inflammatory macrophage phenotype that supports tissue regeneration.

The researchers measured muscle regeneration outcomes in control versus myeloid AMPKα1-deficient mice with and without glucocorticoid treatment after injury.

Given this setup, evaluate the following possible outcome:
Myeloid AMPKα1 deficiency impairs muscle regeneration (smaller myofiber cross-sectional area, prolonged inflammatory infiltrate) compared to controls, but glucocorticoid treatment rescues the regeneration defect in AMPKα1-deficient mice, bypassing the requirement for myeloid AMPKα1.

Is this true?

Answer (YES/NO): NO